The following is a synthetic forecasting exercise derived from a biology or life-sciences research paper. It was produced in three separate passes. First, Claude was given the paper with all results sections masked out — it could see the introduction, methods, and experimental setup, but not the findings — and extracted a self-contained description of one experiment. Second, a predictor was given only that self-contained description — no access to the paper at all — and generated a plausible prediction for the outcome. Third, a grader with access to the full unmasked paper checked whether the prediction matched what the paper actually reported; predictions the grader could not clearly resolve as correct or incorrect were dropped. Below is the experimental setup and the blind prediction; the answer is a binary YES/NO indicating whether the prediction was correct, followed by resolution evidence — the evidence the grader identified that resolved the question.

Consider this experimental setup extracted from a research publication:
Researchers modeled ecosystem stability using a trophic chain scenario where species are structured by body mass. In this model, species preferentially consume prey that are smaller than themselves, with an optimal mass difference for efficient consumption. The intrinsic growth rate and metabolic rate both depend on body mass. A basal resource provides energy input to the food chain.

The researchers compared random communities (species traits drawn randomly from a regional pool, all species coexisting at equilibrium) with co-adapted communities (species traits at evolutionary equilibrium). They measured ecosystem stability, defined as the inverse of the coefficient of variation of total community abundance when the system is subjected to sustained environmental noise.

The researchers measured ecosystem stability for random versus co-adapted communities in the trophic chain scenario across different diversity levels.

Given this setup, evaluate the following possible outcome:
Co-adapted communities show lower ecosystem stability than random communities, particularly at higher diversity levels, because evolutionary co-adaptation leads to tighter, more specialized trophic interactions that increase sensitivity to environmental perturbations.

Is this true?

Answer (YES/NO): NO